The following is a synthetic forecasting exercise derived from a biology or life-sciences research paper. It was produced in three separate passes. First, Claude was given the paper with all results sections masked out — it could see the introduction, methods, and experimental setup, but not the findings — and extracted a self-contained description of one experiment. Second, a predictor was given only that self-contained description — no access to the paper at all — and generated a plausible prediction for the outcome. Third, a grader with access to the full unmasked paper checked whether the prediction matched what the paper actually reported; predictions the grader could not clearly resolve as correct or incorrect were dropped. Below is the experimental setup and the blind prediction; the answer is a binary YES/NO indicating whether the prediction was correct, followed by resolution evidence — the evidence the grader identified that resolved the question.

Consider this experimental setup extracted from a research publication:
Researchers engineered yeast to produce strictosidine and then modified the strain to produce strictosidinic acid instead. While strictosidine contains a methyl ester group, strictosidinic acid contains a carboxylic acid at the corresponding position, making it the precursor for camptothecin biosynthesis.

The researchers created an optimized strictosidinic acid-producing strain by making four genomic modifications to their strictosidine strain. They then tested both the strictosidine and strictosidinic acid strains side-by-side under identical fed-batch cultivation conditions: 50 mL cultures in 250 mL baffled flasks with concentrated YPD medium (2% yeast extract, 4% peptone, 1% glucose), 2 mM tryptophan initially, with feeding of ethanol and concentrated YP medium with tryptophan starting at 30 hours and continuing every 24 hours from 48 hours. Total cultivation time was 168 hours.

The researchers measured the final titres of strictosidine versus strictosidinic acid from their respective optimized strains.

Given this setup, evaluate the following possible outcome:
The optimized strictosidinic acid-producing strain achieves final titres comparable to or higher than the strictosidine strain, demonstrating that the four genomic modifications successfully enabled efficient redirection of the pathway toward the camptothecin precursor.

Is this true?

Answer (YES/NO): NO